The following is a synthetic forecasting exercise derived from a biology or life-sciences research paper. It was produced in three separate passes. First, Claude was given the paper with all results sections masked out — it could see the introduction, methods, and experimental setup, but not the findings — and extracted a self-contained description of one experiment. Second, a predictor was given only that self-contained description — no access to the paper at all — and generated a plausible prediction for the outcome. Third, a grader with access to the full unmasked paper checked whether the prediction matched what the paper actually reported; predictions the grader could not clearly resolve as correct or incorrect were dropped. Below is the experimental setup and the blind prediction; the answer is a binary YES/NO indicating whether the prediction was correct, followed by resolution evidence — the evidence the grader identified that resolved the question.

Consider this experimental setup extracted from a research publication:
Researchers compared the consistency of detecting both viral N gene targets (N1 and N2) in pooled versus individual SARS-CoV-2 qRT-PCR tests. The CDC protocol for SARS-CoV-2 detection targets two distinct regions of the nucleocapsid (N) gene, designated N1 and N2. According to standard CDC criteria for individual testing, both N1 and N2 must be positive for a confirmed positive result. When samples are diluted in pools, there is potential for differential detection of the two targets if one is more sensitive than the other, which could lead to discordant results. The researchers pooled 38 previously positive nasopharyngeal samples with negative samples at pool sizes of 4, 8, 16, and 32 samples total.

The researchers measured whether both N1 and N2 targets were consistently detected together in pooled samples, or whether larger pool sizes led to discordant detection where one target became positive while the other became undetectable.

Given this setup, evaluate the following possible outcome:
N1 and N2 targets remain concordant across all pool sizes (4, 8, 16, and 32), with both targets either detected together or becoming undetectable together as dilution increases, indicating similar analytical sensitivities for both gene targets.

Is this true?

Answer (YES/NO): NO